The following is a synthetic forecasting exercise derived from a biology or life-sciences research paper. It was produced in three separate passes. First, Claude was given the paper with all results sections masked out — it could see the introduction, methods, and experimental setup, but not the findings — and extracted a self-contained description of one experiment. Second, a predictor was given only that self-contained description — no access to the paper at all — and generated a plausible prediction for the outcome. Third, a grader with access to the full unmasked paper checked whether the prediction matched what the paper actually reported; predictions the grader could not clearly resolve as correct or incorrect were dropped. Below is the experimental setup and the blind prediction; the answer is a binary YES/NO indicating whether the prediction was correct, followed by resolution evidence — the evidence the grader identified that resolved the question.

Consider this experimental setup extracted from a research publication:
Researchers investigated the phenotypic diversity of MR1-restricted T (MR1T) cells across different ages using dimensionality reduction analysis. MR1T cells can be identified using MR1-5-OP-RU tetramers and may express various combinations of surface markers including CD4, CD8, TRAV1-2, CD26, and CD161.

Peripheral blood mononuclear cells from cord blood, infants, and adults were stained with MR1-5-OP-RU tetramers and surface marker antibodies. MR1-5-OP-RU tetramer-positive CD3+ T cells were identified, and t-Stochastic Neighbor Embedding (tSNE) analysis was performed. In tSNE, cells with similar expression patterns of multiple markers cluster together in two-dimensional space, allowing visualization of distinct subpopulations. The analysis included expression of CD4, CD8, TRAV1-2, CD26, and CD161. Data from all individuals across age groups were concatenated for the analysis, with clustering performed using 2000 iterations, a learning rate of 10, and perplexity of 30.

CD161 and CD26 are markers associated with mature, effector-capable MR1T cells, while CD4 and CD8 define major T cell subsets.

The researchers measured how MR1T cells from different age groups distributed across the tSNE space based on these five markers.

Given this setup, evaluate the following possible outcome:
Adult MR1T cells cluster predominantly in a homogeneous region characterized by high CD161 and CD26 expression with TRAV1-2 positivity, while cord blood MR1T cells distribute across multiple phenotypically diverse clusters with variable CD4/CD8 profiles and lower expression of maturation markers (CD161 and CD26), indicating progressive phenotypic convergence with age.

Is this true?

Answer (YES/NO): YES